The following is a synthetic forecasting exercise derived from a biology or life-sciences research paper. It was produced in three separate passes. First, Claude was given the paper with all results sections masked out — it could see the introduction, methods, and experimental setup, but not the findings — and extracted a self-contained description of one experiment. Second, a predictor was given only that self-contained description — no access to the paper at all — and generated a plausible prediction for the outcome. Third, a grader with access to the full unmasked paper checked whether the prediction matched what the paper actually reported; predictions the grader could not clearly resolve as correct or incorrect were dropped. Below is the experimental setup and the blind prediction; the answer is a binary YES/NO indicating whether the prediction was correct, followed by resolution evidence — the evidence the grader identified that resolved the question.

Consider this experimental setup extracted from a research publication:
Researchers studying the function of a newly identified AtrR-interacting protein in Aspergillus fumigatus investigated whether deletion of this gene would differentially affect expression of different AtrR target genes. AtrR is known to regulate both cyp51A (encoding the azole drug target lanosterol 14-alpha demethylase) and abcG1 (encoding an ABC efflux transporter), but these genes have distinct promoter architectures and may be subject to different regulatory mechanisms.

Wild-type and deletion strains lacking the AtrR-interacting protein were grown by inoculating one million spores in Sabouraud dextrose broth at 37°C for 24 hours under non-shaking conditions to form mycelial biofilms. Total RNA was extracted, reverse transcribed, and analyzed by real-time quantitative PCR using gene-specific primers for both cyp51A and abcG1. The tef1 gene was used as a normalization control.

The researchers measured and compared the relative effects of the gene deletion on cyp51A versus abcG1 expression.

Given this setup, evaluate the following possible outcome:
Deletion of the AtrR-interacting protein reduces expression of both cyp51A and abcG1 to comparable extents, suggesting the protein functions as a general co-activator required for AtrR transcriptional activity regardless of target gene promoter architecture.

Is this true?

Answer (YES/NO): NO